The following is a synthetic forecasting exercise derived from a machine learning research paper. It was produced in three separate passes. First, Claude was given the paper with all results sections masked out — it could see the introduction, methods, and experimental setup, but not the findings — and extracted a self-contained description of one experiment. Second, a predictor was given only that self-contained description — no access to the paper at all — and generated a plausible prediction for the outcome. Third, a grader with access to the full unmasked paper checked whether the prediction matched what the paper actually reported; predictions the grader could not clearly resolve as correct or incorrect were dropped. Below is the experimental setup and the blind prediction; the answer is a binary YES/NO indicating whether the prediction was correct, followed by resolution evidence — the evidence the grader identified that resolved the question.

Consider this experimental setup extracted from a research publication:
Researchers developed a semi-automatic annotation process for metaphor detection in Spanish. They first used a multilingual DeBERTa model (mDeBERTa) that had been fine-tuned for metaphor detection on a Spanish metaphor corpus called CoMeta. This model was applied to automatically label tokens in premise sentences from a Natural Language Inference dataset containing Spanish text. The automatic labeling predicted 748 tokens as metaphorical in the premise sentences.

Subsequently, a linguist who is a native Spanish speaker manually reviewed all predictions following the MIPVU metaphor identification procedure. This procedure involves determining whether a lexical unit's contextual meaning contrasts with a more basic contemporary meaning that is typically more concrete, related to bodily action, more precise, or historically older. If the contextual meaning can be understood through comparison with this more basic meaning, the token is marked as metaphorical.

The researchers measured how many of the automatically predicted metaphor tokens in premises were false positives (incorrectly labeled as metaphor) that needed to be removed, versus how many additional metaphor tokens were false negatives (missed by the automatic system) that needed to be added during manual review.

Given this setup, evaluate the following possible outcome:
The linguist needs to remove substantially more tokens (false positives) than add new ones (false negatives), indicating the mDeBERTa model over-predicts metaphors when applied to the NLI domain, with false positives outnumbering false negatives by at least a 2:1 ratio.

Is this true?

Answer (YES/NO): NO